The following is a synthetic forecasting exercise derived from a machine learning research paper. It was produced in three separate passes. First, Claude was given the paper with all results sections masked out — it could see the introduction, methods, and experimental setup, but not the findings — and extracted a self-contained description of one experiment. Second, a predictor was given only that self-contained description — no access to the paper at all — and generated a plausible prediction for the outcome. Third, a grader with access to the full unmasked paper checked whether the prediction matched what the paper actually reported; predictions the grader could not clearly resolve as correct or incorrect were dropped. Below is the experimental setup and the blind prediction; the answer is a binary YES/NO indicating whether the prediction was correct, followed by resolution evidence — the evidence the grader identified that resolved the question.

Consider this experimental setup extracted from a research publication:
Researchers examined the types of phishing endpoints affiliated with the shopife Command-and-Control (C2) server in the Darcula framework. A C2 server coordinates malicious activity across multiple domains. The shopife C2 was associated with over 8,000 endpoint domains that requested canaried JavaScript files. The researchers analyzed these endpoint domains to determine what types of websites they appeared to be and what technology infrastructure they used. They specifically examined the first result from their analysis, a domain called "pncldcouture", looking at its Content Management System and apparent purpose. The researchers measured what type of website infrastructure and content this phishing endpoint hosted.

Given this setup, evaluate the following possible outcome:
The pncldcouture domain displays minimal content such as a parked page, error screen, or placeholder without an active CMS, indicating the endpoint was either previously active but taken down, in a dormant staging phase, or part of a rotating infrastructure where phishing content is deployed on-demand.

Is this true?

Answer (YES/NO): NO